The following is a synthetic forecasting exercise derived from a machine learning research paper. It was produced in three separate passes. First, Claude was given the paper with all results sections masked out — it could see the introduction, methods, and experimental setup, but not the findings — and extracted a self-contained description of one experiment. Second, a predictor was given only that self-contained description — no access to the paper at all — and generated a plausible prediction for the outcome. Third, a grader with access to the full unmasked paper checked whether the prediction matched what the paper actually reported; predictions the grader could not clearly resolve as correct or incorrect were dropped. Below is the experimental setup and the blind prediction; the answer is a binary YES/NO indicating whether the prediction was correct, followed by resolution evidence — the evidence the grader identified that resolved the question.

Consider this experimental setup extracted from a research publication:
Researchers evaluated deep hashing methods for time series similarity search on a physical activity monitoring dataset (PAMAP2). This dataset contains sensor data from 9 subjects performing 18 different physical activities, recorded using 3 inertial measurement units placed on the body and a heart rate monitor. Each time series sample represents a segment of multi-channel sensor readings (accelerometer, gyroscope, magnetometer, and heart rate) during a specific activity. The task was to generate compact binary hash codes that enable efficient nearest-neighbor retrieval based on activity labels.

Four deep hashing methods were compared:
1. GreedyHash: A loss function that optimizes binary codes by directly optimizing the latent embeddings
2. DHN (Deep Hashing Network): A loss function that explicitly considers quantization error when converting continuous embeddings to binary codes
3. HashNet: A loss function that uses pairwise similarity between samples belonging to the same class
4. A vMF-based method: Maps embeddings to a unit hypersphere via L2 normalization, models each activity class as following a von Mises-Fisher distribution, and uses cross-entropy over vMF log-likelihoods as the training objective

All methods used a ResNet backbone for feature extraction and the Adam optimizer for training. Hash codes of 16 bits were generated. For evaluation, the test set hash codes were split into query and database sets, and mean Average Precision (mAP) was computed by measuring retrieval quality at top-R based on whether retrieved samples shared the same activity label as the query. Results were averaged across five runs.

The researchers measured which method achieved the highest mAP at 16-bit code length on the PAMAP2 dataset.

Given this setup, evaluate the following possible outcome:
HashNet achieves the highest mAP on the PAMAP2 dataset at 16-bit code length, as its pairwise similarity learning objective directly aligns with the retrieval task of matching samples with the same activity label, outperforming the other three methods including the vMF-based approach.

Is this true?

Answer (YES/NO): NO